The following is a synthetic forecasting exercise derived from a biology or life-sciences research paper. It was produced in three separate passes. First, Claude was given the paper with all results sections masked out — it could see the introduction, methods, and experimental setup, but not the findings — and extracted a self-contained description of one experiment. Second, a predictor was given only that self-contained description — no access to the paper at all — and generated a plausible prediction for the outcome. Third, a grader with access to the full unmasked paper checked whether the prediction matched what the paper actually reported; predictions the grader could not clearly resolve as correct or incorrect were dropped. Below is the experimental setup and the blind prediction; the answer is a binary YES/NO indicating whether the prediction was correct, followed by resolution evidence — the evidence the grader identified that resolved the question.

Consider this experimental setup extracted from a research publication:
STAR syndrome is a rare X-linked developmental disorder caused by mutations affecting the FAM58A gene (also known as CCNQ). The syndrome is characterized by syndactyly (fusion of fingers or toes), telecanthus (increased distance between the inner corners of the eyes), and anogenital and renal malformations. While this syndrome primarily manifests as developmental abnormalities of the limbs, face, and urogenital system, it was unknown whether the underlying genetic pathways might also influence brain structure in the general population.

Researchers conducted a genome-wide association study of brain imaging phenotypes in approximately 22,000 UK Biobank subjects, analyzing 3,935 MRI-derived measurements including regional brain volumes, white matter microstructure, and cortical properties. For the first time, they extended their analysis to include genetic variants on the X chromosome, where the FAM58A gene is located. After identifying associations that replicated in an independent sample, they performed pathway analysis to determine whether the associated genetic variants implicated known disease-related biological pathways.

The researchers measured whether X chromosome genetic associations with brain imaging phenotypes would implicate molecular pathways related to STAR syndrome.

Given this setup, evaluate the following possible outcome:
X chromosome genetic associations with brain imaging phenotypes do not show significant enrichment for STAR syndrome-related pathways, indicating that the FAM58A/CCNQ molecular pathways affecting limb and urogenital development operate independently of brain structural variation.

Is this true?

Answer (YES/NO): NO